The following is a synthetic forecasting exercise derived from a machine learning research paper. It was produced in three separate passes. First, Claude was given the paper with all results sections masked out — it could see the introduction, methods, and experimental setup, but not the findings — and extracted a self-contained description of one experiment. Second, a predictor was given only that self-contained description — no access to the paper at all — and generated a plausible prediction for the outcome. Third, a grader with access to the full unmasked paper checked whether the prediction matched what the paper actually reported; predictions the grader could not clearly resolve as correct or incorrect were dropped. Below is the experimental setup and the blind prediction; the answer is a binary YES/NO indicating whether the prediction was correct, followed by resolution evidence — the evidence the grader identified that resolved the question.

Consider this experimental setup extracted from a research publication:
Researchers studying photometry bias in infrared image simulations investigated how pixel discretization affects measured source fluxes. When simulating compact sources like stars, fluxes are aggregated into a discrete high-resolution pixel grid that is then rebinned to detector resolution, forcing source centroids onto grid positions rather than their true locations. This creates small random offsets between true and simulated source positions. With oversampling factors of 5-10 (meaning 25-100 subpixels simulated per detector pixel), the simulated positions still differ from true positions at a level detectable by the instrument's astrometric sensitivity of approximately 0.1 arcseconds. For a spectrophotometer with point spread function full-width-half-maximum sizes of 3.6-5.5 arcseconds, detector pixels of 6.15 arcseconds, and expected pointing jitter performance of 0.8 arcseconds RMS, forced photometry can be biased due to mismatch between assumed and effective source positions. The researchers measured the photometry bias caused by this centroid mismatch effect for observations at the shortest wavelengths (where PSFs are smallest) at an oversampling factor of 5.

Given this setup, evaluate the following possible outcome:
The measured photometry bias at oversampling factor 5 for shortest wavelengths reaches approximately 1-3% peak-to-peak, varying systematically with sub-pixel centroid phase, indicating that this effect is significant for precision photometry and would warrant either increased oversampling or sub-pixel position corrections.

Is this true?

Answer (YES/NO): NO